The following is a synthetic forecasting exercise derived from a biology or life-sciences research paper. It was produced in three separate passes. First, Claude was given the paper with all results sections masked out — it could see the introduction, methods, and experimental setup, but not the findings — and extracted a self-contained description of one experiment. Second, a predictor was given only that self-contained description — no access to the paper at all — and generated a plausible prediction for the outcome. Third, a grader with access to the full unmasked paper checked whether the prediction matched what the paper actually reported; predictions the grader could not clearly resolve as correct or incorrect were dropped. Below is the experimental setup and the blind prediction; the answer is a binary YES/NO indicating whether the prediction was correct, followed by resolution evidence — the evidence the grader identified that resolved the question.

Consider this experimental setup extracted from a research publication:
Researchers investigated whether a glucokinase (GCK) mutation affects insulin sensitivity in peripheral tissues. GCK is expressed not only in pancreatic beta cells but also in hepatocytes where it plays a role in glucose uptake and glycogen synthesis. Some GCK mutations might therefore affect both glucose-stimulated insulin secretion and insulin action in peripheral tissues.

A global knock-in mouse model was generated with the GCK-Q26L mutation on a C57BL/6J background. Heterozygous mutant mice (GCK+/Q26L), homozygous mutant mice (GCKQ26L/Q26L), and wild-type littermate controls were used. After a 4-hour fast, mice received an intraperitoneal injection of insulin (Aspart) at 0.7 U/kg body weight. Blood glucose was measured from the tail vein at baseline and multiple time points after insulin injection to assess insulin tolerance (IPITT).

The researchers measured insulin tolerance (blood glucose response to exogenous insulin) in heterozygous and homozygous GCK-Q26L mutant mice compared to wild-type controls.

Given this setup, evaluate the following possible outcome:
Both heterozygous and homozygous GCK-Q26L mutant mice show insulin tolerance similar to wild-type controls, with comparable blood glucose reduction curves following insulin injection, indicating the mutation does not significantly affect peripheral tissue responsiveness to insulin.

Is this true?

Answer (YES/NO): YES